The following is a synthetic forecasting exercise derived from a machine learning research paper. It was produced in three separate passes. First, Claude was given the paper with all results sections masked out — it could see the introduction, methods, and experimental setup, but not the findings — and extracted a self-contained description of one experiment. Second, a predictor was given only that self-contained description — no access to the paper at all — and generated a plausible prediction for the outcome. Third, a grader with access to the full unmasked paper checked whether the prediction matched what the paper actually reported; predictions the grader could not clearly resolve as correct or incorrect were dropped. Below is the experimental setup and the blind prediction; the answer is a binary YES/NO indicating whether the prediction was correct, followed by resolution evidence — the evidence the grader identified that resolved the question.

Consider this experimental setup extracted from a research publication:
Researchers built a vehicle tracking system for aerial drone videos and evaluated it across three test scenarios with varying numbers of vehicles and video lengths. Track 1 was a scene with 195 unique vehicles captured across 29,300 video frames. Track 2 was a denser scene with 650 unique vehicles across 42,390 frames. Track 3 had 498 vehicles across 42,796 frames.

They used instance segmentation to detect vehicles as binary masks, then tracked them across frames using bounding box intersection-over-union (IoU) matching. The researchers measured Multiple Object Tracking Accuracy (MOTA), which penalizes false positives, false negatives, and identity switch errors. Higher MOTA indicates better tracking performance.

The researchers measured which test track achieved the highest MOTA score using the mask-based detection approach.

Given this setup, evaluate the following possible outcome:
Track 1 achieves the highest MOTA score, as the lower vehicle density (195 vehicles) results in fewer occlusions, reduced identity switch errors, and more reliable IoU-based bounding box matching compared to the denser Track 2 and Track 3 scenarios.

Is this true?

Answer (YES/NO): NO